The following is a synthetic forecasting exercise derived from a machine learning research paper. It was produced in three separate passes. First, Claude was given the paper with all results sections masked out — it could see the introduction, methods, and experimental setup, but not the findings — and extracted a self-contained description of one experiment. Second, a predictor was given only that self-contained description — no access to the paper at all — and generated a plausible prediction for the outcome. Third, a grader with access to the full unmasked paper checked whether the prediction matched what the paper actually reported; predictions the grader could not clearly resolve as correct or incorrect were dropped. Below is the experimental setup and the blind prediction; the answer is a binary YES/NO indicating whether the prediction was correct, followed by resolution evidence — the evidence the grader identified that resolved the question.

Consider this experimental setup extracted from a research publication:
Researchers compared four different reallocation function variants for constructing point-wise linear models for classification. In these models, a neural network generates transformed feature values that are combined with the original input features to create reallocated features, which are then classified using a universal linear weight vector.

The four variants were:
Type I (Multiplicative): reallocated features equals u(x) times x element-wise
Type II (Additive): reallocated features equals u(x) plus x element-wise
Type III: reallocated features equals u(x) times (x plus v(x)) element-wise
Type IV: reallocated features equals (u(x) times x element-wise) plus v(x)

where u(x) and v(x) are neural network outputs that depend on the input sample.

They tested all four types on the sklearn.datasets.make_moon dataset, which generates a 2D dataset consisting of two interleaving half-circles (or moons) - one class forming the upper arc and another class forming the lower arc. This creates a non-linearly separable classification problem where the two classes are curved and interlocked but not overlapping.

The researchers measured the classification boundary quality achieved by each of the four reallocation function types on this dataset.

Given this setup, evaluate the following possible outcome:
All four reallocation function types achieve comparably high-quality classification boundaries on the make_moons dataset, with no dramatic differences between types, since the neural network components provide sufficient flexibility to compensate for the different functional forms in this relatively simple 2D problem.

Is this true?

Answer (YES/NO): YES